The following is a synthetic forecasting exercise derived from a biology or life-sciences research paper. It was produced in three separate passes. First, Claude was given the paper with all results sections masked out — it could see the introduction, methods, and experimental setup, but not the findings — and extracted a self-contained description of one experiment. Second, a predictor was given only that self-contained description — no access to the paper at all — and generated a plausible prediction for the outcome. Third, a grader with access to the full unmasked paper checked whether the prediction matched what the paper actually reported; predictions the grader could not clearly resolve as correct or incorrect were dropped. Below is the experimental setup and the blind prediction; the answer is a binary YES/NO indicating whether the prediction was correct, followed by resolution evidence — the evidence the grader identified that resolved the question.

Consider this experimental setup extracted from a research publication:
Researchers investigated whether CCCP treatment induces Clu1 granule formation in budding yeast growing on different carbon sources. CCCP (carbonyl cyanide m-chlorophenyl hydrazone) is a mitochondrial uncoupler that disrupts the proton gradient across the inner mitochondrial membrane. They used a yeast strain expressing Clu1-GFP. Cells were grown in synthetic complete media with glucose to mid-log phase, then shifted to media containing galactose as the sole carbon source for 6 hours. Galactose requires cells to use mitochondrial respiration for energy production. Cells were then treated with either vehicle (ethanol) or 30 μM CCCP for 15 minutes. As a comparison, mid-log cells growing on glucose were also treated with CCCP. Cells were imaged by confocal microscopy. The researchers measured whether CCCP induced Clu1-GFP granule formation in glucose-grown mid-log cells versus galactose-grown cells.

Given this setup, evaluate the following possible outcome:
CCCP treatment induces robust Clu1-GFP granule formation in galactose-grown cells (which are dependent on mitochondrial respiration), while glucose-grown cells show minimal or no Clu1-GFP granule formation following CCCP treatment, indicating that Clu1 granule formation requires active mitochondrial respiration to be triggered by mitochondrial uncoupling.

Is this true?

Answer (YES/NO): YES